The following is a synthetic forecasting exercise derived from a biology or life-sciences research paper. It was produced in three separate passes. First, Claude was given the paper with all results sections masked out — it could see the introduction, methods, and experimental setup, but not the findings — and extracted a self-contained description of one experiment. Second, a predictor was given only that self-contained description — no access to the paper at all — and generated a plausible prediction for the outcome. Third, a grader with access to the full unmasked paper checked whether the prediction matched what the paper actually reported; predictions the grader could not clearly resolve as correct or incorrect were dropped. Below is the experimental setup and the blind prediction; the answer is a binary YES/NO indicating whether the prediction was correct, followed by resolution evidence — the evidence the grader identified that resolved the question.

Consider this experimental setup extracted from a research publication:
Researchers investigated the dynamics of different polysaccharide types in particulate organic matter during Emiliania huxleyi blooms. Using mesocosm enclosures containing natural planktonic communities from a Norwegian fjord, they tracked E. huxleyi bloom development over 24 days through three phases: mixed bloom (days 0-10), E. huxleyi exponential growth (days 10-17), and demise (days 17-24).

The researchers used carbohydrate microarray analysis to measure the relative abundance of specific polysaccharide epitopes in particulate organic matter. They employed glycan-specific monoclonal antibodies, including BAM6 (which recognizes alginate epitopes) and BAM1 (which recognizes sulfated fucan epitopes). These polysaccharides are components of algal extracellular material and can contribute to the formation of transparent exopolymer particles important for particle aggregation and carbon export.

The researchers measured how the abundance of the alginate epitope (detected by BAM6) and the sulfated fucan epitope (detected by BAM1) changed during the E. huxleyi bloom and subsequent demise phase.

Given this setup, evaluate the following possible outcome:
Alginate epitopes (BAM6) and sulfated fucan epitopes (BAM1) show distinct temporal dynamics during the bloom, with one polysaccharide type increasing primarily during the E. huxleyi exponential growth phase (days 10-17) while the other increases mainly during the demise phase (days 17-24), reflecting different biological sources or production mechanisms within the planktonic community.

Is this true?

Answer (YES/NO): NO